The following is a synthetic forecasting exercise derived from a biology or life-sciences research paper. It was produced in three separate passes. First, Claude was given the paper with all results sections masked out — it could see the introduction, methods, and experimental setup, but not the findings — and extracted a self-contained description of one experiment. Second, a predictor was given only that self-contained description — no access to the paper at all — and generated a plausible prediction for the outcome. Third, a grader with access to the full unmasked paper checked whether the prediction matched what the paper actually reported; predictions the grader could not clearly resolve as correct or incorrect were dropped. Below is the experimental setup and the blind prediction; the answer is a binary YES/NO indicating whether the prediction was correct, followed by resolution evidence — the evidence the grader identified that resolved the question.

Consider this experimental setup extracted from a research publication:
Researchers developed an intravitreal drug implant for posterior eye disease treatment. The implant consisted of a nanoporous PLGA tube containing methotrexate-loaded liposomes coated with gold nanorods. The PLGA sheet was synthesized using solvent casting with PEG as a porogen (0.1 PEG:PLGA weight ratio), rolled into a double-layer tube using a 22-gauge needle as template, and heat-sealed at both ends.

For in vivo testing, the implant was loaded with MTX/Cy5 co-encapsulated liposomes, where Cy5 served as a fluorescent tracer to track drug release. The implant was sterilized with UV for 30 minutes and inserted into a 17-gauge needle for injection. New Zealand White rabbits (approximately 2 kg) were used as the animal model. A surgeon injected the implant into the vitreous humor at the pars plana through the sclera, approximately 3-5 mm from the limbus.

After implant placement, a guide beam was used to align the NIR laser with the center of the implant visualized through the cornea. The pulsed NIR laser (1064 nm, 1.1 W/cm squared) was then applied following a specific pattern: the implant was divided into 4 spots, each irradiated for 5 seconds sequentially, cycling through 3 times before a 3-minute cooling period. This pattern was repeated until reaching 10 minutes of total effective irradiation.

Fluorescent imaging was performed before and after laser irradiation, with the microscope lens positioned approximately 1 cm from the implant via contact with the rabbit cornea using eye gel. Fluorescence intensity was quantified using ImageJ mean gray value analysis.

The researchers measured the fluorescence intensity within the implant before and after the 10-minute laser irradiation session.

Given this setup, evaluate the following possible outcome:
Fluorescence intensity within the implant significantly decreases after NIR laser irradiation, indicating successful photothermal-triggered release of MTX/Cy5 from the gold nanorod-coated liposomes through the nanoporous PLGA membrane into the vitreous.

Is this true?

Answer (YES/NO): NO